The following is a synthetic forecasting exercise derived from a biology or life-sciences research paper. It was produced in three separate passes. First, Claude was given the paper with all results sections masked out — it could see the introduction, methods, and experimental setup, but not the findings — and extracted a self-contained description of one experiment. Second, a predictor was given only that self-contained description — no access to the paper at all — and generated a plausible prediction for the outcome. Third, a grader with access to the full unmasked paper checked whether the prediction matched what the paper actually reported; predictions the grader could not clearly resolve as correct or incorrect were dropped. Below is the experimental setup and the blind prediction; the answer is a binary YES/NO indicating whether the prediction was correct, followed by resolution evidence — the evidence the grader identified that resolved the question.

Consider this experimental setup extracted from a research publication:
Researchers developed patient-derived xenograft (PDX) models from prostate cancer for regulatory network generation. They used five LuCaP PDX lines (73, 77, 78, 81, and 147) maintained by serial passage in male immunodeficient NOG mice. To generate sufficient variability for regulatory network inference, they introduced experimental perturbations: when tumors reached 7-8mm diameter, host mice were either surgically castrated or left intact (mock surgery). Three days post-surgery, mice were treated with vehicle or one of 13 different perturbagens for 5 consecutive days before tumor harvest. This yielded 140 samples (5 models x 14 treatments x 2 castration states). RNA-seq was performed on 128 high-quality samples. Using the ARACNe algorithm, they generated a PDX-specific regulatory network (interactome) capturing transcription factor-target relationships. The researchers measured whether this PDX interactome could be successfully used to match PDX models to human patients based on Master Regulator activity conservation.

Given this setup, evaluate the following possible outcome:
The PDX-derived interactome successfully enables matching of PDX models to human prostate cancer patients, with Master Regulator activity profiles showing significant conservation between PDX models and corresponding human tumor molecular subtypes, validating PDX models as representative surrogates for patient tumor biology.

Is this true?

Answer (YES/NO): NO